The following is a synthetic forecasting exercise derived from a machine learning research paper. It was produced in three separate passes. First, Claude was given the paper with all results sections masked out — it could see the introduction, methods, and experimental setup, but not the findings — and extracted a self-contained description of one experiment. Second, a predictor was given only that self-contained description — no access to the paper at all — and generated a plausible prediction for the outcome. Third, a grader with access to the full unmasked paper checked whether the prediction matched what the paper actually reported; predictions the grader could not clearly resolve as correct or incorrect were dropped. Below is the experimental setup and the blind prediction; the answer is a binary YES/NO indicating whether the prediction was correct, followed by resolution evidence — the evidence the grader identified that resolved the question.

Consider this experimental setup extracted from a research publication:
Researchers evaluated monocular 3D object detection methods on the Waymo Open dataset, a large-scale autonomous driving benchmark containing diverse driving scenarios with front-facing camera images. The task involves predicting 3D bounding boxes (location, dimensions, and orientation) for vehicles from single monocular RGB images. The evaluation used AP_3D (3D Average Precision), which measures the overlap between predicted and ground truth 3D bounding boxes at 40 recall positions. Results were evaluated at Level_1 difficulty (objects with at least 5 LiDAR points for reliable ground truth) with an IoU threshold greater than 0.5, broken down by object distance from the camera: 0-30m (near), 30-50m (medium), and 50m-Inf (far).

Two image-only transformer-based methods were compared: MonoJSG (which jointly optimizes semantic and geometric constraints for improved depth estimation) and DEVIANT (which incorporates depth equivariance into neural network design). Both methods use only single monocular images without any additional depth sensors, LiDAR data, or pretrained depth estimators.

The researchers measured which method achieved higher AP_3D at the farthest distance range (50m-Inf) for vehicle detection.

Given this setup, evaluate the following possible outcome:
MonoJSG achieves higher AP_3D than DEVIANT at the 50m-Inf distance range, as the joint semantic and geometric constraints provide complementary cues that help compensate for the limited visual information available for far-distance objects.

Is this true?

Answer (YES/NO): YES